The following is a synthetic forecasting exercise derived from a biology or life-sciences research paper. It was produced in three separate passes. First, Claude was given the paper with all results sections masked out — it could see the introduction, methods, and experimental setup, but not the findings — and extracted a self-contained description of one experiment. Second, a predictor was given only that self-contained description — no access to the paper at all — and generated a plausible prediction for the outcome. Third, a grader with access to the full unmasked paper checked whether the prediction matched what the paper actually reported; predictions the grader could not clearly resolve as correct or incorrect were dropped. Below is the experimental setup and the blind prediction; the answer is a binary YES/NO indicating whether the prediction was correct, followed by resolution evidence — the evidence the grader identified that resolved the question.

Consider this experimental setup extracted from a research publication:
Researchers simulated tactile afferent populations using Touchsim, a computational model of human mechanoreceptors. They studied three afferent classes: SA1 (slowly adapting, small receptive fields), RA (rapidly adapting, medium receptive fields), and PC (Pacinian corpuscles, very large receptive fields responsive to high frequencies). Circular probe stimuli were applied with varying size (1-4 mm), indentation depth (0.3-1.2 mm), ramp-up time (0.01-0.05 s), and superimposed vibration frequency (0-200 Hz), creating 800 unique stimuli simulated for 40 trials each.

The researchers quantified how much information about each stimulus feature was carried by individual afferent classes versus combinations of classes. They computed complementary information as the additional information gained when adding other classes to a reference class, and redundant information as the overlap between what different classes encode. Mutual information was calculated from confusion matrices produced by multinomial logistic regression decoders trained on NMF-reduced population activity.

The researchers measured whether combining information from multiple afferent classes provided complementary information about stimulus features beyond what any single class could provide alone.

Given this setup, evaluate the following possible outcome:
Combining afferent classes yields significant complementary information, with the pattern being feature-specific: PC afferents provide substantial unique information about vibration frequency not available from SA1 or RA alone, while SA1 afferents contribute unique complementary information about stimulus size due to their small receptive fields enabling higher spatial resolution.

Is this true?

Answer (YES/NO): NO